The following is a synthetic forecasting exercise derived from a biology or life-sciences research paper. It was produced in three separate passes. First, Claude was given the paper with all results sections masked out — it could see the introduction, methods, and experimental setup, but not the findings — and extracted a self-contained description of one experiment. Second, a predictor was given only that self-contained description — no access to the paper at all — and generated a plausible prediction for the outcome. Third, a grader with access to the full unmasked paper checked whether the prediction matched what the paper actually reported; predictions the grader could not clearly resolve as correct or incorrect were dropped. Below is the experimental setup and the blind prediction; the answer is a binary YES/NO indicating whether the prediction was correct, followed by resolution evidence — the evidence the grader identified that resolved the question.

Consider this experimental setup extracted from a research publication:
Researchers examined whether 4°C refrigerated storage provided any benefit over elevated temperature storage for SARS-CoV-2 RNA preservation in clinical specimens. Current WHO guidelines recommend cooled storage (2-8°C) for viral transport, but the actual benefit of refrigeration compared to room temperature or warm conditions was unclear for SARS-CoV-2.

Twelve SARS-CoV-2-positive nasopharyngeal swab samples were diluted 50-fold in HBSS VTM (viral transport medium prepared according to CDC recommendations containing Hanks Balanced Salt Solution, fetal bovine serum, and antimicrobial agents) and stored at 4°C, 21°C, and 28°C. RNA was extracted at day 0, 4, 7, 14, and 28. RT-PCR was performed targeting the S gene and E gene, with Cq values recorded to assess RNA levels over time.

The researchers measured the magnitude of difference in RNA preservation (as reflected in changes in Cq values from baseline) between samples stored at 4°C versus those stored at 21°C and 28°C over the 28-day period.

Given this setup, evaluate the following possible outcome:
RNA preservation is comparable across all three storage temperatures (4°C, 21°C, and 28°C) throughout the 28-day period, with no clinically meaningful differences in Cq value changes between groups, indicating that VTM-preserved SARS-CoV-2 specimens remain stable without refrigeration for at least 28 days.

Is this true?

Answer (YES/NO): YES